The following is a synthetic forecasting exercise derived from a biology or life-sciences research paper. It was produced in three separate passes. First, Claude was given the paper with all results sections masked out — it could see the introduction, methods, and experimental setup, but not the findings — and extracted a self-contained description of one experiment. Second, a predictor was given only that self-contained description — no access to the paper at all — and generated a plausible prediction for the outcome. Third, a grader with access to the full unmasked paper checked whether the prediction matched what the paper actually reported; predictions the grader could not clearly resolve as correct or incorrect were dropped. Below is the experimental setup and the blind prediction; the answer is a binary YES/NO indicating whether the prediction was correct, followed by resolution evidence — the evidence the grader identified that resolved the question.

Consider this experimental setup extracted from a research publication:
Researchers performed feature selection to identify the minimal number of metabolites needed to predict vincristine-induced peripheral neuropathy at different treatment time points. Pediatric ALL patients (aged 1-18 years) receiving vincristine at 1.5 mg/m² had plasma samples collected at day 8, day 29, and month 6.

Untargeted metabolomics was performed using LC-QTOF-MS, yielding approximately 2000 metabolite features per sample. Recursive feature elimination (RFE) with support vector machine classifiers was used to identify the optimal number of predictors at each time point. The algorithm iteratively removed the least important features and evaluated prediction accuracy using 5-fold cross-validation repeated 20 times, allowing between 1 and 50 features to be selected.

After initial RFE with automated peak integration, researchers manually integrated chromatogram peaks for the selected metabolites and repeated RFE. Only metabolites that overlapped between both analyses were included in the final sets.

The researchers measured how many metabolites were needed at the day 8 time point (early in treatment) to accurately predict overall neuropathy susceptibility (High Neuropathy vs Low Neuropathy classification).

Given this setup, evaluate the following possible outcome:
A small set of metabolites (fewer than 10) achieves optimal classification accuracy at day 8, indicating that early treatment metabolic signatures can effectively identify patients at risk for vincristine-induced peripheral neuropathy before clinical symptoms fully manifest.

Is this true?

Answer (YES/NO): YES